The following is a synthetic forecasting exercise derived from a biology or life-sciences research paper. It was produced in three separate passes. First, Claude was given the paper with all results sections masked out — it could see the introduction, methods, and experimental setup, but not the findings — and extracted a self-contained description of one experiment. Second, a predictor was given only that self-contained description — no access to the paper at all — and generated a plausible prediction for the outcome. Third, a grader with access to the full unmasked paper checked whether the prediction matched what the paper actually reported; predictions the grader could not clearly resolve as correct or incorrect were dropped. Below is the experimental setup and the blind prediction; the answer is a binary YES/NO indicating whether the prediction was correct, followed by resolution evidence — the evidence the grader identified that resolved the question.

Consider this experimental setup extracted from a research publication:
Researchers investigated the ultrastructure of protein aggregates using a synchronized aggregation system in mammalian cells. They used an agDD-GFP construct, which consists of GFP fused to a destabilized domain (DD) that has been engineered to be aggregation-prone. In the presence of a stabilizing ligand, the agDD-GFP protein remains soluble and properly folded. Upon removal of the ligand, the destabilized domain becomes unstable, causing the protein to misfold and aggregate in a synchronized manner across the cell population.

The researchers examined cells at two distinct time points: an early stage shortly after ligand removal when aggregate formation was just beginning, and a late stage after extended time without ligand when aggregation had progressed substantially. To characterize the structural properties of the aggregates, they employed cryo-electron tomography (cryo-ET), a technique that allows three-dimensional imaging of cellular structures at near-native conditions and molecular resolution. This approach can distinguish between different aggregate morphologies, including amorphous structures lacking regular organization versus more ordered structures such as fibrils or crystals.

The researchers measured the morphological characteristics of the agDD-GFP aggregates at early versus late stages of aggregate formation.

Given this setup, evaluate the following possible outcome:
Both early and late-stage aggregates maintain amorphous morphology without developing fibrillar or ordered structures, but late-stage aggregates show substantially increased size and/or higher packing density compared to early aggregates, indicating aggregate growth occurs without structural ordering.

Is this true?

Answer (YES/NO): YES